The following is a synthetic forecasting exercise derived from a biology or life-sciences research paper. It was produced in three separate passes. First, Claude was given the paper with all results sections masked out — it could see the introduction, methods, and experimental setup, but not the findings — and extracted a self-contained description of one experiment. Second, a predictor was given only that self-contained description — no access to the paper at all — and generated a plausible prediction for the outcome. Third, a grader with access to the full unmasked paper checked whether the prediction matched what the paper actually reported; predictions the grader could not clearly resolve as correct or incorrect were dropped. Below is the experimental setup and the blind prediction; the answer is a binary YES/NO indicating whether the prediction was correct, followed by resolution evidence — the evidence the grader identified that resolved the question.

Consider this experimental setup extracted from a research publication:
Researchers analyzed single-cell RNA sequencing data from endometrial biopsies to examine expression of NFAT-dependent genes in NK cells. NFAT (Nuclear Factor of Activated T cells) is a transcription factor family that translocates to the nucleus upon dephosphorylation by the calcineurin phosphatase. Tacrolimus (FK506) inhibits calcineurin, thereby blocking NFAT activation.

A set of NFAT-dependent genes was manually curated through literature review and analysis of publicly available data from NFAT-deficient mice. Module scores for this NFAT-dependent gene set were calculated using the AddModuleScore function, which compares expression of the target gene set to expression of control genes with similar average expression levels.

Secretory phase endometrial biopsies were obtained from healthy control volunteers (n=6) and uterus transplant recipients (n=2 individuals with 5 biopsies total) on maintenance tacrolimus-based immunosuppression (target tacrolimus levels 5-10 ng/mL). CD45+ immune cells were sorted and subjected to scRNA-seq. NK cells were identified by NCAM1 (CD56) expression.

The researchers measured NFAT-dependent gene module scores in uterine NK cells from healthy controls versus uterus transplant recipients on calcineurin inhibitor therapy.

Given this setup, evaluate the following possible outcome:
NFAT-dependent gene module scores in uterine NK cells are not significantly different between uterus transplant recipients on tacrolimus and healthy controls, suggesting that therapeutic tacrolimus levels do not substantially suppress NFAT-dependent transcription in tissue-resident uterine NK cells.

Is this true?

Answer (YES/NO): NO